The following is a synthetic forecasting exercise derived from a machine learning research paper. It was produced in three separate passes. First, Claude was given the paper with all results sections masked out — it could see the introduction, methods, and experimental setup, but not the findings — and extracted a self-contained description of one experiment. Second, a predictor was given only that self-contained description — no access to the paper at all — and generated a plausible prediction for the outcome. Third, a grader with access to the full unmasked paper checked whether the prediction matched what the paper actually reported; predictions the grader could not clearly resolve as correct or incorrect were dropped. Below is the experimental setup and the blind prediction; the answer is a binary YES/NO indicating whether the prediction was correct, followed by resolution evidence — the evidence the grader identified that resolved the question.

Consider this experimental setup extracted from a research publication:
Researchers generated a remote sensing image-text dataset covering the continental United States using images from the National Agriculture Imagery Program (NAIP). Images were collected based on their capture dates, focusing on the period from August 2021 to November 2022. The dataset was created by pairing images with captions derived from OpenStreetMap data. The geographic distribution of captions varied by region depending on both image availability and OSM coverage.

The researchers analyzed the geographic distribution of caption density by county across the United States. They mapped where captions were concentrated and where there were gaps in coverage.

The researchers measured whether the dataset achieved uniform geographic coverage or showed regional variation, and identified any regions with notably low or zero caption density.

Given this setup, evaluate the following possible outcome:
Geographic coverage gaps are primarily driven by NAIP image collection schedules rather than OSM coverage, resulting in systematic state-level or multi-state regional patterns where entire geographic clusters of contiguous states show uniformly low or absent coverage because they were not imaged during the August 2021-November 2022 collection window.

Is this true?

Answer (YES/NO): NO